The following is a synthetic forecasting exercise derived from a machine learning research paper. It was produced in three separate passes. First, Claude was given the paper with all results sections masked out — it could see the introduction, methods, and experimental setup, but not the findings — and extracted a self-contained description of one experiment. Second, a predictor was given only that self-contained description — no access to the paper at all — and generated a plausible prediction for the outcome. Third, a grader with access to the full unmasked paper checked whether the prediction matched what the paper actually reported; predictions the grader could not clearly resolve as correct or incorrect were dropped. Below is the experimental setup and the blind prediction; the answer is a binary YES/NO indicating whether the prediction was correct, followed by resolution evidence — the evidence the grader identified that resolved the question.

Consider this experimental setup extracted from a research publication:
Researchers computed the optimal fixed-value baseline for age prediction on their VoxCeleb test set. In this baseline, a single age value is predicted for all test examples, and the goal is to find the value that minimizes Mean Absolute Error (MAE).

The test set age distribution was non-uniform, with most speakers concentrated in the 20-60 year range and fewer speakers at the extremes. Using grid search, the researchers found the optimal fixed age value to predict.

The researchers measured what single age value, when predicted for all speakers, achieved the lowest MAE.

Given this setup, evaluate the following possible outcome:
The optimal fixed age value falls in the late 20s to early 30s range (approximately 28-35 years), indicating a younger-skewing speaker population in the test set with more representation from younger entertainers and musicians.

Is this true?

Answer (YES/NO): NO